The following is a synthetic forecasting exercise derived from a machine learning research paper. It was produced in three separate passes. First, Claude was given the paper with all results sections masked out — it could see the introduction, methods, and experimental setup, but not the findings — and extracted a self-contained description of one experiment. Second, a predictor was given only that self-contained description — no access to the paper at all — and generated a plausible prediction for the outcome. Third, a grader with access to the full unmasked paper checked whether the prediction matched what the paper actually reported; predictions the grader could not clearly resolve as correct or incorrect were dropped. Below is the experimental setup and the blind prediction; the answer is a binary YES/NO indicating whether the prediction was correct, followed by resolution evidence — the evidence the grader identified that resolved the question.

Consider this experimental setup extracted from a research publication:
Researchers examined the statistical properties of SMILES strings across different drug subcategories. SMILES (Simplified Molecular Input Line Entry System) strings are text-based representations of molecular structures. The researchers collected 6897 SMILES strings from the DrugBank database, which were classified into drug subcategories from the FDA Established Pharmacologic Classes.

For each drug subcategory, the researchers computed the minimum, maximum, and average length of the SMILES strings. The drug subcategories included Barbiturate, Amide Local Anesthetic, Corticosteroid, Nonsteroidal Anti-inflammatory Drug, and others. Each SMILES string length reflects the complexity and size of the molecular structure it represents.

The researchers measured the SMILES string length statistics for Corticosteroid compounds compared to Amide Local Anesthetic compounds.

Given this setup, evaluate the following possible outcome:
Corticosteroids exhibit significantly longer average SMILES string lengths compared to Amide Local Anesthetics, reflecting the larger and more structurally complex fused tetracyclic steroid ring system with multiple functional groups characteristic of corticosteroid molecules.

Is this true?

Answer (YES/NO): YES